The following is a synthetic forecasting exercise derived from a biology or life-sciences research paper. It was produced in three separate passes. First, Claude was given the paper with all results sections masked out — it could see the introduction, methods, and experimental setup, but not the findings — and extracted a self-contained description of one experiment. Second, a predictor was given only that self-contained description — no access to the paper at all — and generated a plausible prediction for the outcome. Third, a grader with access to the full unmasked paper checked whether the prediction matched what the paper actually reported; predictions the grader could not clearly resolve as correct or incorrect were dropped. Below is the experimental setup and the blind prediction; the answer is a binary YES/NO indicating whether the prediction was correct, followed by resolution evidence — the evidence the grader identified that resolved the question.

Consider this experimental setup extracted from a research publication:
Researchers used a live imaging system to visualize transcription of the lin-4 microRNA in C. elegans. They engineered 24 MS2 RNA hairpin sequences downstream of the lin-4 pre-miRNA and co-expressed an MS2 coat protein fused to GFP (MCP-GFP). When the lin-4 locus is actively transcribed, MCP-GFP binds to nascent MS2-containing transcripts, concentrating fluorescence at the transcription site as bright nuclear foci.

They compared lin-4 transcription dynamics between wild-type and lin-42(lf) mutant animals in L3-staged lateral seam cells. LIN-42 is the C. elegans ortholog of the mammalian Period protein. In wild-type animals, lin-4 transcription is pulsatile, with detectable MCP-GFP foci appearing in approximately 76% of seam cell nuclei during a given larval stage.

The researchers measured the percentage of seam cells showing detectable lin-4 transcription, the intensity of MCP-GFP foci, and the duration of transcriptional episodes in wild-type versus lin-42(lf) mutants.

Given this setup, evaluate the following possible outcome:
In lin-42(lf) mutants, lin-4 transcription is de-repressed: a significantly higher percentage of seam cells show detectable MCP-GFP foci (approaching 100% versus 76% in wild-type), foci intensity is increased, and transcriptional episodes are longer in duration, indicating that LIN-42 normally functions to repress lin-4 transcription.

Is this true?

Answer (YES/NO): YES